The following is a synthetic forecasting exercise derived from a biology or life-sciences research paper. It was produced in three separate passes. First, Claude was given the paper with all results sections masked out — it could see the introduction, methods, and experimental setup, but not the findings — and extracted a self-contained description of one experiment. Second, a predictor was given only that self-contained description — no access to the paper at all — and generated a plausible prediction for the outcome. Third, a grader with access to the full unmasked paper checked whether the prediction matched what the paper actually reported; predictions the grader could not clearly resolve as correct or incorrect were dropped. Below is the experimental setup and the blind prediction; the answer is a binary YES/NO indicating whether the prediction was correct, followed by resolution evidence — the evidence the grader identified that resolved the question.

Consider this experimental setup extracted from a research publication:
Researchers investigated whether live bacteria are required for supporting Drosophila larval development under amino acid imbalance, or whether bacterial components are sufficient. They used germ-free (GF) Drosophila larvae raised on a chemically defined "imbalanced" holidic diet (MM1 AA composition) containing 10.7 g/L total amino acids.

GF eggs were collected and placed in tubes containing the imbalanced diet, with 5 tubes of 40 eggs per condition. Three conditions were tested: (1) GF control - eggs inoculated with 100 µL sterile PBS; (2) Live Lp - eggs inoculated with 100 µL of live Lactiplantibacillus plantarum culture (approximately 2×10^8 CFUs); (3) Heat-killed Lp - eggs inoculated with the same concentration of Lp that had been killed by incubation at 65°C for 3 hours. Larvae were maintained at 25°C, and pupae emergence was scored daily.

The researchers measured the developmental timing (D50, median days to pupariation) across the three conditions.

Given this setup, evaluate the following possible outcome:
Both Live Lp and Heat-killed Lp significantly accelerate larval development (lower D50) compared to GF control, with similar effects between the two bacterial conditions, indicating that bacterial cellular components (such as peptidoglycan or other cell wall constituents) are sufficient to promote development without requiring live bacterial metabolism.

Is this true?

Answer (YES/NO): NO